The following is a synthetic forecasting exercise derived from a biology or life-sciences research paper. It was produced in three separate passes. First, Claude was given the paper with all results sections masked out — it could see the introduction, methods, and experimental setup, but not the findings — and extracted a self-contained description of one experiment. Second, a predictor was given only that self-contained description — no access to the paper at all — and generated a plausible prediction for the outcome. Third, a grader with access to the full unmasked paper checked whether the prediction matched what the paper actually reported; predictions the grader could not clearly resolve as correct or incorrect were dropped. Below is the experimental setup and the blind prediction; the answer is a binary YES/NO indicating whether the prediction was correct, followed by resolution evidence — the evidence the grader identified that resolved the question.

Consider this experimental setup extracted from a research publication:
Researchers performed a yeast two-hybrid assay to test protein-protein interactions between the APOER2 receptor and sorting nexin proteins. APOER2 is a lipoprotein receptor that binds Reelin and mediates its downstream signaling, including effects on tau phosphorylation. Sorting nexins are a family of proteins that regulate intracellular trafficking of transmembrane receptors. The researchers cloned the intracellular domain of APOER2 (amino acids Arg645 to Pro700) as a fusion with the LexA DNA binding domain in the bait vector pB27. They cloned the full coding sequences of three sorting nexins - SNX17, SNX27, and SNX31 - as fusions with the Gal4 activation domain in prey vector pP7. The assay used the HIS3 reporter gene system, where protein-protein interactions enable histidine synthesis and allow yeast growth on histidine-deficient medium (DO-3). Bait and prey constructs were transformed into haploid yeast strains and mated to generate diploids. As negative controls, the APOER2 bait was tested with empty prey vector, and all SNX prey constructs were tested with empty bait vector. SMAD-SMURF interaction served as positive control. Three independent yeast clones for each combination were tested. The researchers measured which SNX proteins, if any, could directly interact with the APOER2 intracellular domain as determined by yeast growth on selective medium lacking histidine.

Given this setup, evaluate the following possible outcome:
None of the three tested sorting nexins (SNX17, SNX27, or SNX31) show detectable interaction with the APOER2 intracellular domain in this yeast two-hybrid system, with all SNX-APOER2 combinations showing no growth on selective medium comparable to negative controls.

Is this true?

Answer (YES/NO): NO